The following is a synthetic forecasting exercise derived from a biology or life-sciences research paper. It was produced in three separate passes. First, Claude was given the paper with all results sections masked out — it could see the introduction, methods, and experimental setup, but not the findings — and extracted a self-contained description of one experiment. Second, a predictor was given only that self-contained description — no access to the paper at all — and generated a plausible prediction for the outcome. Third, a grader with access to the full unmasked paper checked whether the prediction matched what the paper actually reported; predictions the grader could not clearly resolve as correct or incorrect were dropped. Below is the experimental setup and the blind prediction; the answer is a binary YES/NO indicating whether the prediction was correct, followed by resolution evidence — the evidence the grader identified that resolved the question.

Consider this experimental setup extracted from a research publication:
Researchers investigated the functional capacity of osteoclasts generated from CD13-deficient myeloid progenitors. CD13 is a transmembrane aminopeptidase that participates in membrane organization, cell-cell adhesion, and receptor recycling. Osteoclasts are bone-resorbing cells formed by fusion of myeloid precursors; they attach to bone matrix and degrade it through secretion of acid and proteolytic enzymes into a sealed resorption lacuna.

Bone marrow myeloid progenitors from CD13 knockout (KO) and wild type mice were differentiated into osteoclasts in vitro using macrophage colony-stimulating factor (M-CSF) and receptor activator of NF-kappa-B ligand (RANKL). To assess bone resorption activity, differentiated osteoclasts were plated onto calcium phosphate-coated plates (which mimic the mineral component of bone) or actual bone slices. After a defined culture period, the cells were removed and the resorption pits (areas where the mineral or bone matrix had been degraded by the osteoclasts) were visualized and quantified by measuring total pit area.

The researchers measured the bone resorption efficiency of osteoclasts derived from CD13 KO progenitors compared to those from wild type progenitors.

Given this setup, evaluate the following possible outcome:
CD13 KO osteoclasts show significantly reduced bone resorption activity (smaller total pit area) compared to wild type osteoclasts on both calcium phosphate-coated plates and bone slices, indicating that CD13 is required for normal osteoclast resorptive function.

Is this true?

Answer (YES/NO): NO